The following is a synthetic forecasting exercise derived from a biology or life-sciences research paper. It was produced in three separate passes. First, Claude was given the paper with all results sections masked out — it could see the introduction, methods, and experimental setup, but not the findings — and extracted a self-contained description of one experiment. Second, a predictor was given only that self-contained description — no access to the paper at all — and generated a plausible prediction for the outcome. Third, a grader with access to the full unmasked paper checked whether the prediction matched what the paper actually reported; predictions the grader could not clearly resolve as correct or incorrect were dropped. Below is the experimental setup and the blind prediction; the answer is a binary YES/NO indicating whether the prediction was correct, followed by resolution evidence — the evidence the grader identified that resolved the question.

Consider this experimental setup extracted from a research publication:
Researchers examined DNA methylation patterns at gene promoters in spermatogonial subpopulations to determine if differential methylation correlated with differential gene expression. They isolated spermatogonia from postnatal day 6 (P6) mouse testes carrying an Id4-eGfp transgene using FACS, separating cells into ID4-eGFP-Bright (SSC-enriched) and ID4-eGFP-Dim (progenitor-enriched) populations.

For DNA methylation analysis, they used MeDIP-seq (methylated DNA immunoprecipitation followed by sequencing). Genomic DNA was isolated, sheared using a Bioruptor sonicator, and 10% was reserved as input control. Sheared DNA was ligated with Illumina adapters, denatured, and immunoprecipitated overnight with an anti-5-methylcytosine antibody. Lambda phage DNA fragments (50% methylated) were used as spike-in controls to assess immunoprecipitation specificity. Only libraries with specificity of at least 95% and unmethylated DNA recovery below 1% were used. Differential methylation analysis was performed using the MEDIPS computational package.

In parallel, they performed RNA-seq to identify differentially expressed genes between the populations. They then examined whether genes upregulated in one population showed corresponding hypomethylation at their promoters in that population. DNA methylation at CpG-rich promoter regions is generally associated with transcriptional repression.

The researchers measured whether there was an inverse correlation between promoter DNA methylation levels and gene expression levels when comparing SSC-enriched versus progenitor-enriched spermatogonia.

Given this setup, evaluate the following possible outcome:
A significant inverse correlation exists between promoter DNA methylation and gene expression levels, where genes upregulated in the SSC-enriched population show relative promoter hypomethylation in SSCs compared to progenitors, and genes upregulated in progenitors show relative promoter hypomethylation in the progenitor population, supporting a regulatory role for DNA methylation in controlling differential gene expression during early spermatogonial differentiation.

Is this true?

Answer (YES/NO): NO